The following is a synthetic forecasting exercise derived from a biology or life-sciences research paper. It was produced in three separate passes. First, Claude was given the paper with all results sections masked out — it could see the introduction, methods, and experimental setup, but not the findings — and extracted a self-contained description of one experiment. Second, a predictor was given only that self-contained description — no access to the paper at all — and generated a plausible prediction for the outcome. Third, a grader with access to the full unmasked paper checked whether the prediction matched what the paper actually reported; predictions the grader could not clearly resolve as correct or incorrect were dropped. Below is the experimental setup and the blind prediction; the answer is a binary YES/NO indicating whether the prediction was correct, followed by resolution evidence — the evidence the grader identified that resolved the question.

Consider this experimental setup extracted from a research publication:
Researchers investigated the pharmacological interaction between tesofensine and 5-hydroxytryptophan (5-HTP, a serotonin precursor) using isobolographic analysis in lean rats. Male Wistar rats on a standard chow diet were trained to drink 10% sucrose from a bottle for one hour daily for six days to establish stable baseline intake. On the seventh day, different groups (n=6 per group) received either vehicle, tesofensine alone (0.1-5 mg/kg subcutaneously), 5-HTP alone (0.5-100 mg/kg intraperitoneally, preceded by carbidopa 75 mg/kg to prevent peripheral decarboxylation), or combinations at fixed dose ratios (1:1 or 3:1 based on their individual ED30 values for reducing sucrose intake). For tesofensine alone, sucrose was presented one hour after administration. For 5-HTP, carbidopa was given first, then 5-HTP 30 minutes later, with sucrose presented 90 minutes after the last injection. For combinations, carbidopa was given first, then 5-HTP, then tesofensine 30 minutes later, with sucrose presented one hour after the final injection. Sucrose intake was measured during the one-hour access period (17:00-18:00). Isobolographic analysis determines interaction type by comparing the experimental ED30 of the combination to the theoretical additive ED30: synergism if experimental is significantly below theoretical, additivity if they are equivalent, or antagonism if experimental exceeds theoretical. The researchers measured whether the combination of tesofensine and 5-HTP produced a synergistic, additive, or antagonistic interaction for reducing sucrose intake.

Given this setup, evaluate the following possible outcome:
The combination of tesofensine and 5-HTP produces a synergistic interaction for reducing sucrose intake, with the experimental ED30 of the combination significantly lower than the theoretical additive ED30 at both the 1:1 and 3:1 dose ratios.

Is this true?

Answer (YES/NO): NO